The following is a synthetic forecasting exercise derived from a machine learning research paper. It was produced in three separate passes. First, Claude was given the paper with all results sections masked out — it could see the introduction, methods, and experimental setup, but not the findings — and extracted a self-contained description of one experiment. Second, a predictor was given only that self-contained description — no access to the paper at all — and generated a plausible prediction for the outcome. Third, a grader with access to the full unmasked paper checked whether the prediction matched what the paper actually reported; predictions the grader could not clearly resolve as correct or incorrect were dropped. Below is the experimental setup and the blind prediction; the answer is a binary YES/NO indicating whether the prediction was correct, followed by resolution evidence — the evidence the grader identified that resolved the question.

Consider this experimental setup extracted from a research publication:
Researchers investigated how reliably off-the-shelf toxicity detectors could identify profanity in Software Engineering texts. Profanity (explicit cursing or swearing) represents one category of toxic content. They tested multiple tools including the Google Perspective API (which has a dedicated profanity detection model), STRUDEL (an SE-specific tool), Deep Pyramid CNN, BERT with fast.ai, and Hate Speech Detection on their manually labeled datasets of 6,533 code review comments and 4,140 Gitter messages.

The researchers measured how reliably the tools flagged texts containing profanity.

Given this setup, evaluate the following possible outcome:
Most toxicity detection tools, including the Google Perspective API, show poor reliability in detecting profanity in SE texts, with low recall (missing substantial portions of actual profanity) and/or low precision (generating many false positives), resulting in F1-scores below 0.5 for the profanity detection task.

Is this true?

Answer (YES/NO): NO